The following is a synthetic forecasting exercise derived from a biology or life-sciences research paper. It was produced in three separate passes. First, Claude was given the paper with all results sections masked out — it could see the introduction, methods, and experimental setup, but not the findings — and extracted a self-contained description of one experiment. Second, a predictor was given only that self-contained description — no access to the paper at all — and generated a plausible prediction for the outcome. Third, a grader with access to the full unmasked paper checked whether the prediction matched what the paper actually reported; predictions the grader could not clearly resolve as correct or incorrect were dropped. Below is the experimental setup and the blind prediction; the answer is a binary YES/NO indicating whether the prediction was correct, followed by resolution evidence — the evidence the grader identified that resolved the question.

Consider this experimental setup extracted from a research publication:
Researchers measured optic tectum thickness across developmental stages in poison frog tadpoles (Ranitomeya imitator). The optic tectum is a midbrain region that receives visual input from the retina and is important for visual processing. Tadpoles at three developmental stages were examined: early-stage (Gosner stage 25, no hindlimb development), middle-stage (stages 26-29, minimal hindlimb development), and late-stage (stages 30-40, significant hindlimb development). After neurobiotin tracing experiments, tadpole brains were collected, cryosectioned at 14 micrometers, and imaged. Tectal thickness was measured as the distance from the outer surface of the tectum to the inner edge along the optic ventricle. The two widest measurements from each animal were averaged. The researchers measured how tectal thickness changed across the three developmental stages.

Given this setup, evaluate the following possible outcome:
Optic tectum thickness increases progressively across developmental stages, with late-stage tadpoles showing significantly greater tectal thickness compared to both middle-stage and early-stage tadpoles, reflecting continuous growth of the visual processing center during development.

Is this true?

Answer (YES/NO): YES